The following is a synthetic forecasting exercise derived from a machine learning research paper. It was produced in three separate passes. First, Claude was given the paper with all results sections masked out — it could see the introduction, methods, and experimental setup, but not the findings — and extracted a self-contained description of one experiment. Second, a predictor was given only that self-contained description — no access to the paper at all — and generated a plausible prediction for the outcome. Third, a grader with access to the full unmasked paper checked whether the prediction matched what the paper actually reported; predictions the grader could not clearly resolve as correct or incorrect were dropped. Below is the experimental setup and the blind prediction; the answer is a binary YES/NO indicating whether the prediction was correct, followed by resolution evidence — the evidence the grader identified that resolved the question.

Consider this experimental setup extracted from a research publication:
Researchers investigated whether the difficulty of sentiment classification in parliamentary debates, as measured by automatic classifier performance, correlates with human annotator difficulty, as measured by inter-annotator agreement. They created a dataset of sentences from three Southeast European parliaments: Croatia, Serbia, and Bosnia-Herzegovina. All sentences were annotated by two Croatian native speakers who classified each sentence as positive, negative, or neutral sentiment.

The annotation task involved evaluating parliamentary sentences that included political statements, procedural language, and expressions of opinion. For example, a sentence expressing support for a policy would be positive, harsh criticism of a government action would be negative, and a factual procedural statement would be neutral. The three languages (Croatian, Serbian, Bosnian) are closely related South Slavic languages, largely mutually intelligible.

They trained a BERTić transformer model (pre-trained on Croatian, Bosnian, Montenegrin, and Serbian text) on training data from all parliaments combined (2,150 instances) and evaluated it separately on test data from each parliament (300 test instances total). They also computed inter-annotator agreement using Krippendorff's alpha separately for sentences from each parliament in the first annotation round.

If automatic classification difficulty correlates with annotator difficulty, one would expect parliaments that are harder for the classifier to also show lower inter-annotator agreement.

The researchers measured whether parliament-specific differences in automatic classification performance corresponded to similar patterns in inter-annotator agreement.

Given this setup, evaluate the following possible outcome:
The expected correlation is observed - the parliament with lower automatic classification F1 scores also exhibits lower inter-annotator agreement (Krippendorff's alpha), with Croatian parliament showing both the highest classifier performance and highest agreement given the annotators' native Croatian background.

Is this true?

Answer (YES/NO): NO